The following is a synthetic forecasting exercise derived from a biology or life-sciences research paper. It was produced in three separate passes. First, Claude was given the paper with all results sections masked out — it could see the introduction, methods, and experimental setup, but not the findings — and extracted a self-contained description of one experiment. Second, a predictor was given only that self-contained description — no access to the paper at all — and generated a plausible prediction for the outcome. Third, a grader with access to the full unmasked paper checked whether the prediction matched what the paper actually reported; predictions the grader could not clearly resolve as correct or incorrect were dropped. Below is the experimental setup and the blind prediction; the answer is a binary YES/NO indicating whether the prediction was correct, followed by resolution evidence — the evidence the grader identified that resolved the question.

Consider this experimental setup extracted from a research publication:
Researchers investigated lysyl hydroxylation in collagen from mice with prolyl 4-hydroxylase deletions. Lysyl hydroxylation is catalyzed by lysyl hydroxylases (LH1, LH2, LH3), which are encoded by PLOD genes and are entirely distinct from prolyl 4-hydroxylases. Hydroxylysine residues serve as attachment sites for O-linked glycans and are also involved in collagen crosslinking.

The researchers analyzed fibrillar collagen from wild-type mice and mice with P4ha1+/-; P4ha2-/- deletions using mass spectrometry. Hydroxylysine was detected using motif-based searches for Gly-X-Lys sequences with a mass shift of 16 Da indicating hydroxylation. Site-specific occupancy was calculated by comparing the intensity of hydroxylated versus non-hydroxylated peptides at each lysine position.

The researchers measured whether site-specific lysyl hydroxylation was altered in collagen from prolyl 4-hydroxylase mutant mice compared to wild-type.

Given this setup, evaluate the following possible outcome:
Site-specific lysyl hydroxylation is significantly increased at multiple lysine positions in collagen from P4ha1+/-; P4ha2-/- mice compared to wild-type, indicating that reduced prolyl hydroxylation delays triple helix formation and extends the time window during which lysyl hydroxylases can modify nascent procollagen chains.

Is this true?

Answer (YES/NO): YES